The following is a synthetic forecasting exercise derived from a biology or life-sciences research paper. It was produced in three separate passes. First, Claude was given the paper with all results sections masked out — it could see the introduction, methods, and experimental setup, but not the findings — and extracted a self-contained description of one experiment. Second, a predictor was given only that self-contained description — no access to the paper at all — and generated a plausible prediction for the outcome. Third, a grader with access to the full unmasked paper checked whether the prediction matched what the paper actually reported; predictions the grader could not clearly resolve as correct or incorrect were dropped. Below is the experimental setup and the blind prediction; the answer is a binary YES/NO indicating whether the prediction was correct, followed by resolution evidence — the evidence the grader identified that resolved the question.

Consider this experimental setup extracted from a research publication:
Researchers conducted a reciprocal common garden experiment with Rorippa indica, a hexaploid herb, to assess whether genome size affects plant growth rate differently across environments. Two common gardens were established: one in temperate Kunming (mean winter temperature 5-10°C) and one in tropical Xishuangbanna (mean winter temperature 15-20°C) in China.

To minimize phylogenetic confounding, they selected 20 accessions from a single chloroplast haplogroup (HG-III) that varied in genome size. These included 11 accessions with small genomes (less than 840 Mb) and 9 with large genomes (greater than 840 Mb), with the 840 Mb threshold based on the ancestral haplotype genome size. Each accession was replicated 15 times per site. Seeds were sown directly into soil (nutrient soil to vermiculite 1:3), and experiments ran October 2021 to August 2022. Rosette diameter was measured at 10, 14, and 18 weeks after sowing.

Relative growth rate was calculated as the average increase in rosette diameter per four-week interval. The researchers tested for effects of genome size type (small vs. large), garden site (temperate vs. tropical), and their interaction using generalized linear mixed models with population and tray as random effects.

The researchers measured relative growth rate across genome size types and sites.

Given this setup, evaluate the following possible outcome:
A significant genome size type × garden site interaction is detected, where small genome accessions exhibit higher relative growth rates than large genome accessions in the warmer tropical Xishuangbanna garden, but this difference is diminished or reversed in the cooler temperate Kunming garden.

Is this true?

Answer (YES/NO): YES